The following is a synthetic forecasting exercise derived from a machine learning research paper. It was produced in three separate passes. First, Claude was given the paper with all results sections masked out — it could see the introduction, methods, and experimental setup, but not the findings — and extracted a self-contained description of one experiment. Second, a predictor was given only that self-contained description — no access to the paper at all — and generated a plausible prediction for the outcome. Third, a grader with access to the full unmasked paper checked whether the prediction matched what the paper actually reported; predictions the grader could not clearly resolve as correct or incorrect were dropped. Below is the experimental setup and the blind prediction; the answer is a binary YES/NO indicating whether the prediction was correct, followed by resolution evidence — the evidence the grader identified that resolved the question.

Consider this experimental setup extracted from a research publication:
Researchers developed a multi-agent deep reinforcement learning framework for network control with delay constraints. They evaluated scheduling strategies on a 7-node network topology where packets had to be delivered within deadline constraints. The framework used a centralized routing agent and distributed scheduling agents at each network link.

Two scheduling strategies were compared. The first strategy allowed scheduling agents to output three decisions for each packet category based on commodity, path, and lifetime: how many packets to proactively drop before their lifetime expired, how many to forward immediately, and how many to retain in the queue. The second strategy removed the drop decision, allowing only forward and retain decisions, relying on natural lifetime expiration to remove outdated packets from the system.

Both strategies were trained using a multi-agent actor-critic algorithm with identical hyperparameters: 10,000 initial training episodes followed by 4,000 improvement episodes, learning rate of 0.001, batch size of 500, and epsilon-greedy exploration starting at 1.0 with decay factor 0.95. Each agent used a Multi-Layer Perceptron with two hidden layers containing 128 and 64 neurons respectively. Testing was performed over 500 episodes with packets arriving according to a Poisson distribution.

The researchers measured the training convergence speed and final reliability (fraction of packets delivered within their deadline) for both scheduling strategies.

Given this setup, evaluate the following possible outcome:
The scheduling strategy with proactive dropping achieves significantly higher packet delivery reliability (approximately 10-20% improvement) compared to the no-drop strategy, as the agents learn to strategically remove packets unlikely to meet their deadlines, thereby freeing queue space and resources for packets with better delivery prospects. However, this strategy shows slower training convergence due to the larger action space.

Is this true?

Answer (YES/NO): NO